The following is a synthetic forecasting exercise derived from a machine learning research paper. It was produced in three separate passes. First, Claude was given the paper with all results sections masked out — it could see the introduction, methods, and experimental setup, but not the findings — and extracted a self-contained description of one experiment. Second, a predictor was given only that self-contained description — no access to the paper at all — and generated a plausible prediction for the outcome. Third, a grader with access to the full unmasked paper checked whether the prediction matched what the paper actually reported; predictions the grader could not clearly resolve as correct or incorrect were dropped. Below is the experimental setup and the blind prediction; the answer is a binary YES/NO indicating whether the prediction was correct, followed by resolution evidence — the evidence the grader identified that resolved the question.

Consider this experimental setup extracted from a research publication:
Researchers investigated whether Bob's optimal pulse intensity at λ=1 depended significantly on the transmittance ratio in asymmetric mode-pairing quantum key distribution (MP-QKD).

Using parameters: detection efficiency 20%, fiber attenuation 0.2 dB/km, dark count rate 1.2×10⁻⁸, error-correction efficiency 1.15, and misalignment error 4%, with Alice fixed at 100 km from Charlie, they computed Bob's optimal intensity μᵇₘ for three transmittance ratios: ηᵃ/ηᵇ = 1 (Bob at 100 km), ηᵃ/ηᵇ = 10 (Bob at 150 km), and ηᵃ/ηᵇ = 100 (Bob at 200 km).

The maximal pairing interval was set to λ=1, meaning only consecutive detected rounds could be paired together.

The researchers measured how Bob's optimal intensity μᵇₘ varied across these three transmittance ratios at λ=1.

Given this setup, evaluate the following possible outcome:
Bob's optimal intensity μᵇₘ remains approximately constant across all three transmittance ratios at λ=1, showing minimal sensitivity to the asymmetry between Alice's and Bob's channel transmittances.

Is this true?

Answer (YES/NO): YES